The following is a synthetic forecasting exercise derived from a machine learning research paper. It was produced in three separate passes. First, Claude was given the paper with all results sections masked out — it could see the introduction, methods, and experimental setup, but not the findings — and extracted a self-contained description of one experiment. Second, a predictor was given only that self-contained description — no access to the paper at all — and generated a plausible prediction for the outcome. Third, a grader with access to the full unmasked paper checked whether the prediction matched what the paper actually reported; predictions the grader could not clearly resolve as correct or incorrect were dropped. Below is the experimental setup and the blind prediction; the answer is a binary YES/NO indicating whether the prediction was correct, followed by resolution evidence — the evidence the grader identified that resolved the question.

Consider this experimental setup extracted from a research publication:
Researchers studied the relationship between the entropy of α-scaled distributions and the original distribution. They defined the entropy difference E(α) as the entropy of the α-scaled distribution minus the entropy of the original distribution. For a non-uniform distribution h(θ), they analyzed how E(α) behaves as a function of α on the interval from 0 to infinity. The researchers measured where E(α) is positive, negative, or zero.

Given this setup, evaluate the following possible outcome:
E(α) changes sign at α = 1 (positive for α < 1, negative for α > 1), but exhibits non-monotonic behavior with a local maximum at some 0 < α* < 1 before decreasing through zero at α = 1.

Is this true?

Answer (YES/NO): NO